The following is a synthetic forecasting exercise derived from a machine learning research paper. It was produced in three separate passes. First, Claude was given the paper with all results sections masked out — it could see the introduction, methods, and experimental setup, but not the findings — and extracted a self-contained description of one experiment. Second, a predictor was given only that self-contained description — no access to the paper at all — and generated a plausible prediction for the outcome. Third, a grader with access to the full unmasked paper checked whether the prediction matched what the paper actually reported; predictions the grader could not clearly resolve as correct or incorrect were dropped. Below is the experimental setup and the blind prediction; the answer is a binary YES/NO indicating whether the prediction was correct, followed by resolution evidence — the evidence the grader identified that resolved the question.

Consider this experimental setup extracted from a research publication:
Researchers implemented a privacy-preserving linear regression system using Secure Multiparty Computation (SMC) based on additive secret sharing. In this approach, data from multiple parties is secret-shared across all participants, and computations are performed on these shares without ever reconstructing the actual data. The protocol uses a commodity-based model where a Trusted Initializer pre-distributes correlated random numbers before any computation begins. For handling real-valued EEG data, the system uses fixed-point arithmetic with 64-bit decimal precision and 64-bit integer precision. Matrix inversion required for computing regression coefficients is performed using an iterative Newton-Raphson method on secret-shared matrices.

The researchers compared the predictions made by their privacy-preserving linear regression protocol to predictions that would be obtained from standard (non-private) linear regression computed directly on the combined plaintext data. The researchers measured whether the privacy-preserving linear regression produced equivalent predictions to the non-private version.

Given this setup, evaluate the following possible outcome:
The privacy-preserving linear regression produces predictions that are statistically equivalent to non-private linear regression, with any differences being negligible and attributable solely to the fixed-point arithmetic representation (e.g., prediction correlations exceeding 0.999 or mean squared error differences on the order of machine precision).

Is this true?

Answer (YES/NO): NO